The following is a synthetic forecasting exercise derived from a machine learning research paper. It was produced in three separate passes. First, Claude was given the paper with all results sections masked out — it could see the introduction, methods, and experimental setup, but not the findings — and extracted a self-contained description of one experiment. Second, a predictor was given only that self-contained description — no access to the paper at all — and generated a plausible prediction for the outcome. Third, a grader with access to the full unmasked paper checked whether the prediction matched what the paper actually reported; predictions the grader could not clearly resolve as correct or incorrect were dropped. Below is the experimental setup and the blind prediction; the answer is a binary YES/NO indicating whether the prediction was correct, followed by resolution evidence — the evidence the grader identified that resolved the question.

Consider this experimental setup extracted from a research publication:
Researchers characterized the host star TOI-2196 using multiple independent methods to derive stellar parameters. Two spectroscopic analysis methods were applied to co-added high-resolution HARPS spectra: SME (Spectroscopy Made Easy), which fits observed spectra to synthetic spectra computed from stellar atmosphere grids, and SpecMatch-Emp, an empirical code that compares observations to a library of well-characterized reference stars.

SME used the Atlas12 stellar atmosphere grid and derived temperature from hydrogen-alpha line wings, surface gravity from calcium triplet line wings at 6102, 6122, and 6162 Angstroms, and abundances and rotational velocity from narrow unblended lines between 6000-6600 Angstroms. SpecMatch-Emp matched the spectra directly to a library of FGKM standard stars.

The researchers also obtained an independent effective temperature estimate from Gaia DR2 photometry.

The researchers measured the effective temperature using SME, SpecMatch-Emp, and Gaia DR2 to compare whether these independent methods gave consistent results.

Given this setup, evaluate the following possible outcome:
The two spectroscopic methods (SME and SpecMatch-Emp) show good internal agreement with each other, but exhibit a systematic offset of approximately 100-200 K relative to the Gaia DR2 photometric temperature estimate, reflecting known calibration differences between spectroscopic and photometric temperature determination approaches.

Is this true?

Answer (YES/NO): NO